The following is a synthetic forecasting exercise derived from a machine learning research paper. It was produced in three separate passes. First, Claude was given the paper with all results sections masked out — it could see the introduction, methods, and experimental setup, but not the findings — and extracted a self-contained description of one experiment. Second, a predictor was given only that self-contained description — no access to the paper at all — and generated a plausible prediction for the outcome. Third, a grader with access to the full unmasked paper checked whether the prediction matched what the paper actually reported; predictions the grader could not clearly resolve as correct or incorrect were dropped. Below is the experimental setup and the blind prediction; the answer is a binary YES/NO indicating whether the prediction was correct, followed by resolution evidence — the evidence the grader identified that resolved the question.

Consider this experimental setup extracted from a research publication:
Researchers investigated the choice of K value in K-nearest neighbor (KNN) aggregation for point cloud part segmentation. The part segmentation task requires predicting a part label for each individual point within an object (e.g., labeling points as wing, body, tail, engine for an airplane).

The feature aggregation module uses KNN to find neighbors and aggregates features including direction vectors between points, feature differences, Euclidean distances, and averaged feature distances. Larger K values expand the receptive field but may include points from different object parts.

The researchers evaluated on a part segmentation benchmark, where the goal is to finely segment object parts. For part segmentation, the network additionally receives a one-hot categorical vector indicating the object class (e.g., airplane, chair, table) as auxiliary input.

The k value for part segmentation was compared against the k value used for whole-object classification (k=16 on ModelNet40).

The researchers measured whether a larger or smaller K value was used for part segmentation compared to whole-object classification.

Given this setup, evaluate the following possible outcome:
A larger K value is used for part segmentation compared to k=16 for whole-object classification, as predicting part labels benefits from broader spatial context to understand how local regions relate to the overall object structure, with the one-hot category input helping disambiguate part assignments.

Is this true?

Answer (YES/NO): YES